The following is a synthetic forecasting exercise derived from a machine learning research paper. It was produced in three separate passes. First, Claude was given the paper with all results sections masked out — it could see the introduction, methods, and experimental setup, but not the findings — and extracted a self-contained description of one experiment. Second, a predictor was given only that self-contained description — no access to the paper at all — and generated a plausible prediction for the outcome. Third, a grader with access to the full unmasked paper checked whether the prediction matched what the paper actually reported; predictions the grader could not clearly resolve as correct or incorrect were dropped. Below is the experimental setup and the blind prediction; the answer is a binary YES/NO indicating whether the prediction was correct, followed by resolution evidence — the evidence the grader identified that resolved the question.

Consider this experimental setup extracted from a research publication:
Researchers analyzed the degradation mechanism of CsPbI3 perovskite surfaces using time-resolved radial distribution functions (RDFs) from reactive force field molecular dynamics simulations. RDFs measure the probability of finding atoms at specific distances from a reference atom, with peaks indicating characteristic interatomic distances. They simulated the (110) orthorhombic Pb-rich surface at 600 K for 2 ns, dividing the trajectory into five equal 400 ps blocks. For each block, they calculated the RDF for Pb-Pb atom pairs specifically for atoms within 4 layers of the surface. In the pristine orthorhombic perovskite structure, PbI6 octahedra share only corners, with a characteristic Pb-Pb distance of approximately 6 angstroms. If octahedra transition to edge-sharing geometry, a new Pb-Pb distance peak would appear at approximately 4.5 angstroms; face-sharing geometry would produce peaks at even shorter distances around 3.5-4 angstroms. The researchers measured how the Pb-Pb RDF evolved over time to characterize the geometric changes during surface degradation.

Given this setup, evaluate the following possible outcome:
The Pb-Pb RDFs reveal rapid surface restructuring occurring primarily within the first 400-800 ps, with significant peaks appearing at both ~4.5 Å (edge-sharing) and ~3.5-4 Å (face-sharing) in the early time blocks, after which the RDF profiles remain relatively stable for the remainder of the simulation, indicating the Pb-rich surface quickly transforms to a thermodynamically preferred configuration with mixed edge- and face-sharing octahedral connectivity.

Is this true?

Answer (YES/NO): NO